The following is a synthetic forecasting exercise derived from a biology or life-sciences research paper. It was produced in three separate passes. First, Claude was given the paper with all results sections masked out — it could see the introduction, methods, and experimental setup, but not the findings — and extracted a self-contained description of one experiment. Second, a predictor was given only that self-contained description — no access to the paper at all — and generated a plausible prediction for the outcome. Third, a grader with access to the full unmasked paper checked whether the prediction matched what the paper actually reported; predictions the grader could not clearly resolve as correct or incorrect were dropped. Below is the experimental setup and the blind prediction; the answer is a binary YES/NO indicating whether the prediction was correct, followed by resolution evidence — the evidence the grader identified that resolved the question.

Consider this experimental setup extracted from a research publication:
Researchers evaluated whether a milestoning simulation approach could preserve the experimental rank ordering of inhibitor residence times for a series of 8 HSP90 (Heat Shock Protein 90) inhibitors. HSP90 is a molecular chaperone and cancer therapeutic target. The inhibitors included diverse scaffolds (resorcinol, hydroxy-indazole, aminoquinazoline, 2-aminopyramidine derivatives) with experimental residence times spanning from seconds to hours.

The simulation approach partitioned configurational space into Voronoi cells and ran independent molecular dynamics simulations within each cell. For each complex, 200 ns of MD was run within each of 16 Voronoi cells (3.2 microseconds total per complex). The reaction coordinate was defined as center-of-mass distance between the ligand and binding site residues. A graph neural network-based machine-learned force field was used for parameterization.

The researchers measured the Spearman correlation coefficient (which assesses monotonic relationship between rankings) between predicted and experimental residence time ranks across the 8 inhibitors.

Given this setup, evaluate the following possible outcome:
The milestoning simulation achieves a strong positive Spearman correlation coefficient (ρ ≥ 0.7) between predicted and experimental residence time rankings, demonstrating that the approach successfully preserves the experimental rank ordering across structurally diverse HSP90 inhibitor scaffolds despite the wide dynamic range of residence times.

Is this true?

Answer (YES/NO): YES